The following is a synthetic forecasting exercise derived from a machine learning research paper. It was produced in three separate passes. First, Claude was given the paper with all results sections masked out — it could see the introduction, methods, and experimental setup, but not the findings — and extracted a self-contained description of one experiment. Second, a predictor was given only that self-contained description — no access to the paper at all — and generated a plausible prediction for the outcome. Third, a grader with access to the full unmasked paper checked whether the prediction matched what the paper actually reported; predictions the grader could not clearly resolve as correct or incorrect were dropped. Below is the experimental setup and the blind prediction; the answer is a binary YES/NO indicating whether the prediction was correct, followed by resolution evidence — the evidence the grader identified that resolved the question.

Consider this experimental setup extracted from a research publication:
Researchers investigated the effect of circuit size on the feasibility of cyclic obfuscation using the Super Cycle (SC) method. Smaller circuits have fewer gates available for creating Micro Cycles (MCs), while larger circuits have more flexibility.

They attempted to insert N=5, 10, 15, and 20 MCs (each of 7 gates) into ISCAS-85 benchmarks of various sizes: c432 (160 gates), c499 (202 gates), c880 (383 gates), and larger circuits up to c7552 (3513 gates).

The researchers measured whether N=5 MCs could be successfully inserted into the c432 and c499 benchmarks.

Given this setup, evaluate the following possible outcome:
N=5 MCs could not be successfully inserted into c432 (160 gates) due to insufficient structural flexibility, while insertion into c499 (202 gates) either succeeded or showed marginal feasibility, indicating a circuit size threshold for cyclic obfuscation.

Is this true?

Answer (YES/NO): YES